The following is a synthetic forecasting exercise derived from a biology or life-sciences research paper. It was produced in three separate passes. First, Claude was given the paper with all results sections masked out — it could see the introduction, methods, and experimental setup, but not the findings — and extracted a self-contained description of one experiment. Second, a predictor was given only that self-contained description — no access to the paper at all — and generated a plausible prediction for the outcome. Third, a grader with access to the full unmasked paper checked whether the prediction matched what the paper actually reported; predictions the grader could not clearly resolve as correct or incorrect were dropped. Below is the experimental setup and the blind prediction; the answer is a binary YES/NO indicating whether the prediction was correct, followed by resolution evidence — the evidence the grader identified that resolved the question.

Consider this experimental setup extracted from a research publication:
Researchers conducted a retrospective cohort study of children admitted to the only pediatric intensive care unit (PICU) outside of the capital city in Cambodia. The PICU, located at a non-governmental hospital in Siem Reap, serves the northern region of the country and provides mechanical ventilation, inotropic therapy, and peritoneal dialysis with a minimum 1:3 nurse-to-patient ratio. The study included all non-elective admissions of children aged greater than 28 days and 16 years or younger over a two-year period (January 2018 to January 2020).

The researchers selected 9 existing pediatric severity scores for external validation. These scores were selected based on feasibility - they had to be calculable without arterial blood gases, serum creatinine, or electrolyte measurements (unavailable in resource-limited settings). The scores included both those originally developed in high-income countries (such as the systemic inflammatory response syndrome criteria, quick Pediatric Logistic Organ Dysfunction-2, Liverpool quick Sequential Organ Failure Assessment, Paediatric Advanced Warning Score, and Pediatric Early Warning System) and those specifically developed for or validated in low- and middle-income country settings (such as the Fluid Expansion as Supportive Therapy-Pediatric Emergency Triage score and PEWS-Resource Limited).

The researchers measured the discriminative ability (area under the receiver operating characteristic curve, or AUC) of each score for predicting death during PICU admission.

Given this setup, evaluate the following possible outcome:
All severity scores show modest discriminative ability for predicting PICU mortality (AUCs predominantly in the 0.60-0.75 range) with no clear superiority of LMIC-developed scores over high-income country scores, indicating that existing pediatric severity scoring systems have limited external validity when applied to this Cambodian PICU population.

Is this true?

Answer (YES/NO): NO